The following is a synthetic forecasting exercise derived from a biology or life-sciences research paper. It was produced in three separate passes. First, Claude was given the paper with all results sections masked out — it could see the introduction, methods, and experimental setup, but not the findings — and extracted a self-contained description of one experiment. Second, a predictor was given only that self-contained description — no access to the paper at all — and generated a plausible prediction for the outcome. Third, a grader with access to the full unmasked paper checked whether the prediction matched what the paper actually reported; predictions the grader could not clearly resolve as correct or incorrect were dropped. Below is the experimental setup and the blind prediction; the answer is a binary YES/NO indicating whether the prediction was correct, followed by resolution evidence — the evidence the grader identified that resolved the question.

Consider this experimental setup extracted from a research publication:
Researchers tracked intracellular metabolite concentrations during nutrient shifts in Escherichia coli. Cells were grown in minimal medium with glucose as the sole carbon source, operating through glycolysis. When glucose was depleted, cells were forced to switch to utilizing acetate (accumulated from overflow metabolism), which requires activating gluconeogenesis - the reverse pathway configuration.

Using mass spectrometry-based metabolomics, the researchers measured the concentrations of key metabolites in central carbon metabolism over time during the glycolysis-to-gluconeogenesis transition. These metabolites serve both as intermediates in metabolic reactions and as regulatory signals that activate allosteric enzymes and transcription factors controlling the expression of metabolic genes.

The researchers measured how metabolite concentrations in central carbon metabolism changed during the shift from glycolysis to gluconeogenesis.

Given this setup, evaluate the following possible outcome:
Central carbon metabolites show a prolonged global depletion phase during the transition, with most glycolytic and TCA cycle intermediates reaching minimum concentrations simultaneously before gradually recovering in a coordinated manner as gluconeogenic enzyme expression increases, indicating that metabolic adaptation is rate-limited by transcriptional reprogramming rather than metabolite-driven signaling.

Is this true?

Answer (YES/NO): NO